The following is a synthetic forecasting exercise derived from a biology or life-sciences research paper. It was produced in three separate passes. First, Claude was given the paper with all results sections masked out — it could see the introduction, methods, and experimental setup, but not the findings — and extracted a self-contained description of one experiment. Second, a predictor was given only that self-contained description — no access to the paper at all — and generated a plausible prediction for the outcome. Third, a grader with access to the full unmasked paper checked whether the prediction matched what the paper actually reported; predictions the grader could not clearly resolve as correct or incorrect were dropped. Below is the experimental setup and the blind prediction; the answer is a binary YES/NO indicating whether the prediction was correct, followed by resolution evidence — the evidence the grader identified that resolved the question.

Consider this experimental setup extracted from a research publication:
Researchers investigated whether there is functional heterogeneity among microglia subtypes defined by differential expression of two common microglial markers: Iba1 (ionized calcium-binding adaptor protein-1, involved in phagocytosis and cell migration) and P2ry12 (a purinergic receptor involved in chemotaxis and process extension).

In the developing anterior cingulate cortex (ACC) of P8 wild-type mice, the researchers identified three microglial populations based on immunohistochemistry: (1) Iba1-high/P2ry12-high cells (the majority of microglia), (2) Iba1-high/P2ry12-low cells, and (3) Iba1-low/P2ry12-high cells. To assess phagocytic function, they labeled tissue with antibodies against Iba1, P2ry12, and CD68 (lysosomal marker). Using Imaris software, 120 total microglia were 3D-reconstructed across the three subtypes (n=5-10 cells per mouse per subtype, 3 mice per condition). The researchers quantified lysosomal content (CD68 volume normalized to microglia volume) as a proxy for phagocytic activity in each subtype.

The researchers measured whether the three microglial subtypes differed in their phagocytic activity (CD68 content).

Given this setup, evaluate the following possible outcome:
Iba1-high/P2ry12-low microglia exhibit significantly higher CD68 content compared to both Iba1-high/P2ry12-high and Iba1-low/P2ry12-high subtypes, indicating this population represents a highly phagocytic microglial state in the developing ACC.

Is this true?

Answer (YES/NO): NO